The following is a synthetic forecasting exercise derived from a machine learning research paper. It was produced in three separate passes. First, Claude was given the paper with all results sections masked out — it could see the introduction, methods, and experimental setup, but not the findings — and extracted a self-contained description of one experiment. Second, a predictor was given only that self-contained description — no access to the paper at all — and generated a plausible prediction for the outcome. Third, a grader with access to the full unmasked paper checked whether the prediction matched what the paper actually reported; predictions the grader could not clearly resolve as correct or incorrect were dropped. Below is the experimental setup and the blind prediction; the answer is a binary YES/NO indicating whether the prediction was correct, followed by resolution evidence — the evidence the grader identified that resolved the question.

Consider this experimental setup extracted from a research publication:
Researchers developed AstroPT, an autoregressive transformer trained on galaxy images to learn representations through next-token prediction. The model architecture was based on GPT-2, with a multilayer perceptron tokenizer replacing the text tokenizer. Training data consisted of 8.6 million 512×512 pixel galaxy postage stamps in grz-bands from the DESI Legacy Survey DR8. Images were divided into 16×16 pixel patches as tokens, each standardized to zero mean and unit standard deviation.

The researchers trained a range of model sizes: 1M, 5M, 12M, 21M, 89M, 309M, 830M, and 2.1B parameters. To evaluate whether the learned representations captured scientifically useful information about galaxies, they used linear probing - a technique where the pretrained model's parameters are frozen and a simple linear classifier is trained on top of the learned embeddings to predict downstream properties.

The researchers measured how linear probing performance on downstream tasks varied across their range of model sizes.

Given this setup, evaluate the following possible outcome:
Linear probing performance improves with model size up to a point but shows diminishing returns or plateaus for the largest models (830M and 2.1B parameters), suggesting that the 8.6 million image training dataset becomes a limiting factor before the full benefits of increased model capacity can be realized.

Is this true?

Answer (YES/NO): NO